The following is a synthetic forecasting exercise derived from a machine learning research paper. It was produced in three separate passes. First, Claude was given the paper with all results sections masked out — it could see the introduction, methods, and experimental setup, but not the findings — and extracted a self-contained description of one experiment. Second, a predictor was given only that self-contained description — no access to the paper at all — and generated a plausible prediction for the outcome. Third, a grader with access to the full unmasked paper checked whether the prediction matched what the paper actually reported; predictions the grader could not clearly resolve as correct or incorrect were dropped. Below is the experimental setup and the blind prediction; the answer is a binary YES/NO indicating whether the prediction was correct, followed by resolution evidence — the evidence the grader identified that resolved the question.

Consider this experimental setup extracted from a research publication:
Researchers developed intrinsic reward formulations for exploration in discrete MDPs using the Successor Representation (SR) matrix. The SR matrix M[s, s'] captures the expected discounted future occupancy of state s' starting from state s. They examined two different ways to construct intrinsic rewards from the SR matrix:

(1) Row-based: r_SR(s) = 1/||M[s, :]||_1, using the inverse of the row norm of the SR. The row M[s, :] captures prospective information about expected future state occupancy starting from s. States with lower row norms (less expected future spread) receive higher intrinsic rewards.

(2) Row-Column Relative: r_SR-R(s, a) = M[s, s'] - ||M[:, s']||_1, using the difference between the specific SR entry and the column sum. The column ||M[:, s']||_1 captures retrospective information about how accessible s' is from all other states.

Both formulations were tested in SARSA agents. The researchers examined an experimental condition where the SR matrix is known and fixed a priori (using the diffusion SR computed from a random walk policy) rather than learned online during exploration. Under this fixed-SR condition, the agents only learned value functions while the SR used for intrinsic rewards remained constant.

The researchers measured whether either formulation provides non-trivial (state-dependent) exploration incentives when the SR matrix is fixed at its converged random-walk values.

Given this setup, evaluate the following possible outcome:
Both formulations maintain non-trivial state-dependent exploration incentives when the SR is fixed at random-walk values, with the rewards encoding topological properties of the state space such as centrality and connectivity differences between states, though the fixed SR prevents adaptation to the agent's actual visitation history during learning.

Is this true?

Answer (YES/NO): NO